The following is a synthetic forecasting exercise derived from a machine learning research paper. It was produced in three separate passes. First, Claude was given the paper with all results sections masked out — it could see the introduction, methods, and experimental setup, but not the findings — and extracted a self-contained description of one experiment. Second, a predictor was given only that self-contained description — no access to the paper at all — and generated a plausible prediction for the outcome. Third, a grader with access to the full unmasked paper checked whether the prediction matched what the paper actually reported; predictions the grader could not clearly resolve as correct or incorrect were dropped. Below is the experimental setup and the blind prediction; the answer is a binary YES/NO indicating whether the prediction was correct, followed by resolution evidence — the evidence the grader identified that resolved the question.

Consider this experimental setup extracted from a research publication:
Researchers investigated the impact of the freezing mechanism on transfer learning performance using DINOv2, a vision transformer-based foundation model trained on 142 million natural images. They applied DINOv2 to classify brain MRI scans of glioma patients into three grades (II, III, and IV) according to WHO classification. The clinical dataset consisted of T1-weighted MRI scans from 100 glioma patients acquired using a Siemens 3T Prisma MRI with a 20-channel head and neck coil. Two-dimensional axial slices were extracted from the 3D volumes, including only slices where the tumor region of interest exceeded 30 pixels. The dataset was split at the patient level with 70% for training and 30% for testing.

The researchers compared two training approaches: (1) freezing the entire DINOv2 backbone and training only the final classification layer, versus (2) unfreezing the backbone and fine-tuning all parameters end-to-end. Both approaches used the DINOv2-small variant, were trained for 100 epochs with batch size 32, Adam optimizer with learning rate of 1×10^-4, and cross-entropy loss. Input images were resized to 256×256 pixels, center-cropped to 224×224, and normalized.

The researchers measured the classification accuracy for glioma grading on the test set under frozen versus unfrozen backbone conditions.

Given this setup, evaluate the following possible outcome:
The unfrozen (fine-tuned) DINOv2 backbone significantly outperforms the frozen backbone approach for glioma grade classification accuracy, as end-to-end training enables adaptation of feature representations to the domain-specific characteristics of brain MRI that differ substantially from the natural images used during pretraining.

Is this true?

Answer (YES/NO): NO